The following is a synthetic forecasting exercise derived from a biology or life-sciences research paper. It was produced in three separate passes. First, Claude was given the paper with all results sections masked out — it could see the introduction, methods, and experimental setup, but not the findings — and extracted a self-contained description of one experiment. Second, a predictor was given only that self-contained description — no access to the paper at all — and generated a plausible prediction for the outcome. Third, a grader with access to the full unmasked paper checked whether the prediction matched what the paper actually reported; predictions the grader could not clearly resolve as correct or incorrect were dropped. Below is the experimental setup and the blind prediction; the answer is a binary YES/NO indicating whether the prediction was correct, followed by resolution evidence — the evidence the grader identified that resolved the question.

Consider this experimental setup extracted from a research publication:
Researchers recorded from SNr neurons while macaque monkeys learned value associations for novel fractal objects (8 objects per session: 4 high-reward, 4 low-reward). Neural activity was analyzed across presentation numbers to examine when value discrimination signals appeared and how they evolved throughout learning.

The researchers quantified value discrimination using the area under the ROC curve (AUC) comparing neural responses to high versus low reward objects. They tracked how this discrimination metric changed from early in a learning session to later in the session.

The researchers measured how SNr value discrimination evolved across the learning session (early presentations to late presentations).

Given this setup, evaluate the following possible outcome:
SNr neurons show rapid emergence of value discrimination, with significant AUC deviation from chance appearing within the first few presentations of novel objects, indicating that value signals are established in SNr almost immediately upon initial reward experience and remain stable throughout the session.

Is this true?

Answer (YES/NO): NO